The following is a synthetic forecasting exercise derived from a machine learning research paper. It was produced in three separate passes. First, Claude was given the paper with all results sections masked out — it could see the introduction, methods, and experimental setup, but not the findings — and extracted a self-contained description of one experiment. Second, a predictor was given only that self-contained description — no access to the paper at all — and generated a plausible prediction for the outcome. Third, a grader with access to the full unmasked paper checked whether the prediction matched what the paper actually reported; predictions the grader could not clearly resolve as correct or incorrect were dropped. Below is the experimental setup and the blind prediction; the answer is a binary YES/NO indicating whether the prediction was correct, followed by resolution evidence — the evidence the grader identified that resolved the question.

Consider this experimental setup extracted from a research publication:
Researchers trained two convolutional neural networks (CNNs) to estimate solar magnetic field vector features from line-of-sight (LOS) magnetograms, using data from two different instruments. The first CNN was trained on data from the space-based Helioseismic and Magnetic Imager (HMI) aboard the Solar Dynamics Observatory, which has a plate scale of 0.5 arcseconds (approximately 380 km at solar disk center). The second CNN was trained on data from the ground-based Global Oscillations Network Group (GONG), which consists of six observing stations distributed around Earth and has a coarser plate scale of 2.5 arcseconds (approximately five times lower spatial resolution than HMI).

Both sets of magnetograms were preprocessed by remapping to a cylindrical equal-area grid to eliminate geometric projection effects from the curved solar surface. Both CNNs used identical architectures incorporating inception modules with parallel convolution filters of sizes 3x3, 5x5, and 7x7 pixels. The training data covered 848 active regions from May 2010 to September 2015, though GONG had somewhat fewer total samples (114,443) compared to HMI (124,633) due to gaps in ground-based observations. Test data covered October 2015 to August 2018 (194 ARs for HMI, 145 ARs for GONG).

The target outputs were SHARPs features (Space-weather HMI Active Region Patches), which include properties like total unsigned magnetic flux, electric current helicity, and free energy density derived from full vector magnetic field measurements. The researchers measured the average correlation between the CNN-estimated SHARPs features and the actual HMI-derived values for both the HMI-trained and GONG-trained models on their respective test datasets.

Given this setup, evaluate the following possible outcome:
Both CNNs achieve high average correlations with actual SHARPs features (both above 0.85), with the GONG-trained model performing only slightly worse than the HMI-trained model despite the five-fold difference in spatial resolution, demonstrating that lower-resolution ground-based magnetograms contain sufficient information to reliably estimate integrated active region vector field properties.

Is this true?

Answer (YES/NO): NO